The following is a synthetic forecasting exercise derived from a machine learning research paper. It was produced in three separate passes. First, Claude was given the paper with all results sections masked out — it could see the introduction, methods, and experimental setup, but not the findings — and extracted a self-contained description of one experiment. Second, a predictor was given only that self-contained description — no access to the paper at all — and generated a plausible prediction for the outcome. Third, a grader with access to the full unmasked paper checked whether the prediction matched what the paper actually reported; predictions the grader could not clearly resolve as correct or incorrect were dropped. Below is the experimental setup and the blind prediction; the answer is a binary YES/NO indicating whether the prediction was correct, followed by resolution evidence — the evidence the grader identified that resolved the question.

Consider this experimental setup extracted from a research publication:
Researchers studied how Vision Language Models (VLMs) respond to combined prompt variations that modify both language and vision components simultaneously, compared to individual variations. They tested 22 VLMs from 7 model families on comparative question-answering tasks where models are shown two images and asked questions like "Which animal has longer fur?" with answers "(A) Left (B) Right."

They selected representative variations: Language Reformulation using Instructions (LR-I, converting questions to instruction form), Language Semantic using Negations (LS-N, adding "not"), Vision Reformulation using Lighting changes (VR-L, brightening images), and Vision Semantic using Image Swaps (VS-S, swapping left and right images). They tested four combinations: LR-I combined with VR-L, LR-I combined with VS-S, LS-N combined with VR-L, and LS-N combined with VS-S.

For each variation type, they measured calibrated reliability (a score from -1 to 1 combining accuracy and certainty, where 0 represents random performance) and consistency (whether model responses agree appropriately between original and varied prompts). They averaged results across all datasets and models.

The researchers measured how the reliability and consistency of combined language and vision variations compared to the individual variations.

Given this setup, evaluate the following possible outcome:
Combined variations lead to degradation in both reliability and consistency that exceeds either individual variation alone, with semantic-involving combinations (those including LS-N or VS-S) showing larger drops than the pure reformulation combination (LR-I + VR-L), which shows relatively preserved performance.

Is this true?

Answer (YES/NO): NO